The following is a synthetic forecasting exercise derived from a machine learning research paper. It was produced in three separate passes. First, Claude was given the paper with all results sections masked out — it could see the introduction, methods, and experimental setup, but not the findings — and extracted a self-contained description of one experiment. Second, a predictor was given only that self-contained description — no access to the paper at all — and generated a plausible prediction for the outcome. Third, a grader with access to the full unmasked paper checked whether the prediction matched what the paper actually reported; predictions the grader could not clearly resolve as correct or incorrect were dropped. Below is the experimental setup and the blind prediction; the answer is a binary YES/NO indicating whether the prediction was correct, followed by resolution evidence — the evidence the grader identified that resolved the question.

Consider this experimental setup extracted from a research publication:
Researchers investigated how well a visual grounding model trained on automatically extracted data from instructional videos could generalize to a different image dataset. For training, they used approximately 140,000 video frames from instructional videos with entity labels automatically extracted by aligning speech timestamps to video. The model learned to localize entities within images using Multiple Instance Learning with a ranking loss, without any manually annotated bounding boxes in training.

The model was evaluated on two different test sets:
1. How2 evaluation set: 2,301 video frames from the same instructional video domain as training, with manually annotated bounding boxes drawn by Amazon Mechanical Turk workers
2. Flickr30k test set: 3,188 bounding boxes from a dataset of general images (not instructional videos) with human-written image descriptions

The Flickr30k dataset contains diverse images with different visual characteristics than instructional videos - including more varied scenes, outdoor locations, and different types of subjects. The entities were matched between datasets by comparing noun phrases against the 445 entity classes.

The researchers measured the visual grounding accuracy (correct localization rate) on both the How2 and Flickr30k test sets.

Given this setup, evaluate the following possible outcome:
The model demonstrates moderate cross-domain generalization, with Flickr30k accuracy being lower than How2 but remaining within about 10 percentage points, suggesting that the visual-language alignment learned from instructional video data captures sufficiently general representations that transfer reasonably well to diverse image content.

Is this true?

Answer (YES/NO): NO